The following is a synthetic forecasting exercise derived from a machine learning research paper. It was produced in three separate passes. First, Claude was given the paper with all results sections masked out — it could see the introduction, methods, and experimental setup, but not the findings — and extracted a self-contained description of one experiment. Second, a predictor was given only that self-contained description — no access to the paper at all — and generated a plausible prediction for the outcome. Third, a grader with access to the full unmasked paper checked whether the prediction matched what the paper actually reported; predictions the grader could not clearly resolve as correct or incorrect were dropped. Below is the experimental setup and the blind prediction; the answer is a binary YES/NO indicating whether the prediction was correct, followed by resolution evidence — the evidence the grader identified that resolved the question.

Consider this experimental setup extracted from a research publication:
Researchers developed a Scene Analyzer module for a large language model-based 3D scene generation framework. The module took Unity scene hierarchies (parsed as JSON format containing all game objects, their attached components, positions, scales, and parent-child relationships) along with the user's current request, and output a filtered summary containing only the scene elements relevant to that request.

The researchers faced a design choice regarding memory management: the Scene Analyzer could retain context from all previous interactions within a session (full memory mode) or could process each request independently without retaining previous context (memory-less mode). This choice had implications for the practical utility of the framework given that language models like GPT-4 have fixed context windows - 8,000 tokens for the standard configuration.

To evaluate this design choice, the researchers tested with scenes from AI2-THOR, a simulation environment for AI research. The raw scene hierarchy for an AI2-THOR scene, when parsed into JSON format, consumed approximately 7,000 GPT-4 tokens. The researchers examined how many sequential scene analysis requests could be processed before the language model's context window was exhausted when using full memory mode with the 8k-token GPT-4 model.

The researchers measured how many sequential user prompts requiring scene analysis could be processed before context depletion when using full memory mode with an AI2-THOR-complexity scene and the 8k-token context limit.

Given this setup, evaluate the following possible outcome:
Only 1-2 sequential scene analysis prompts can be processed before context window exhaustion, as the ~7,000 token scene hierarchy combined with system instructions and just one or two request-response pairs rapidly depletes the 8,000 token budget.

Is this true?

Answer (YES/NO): NO